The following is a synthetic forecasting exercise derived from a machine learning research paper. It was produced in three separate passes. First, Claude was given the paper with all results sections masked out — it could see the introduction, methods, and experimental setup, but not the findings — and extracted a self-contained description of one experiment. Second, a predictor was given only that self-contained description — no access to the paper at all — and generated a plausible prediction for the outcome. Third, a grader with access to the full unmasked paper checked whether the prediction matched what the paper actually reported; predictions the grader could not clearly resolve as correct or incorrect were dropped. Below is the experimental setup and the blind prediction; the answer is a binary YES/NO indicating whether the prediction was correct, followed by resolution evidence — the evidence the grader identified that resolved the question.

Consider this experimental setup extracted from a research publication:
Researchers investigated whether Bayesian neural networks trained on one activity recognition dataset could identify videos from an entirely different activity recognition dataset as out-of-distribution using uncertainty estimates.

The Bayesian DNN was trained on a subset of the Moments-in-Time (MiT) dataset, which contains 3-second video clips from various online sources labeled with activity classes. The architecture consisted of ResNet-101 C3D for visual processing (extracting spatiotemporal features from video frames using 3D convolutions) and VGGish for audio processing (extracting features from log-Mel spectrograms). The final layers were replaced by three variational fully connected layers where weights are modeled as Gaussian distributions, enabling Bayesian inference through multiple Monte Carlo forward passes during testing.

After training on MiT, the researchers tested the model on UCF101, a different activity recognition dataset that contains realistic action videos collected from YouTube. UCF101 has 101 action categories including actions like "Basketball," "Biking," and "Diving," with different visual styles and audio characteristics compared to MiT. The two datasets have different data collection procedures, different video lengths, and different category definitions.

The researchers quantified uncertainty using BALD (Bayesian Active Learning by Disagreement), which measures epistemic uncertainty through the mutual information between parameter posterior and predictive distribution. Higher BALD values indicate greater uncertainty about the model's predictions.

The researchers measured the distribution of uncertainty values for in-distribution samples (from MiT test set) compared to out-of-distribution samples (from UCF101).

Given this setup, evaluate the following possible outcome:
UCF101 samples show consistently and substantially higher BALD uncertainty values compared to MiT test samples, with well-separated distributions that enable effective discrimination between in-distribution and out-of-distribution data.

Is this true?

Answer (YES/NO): NO